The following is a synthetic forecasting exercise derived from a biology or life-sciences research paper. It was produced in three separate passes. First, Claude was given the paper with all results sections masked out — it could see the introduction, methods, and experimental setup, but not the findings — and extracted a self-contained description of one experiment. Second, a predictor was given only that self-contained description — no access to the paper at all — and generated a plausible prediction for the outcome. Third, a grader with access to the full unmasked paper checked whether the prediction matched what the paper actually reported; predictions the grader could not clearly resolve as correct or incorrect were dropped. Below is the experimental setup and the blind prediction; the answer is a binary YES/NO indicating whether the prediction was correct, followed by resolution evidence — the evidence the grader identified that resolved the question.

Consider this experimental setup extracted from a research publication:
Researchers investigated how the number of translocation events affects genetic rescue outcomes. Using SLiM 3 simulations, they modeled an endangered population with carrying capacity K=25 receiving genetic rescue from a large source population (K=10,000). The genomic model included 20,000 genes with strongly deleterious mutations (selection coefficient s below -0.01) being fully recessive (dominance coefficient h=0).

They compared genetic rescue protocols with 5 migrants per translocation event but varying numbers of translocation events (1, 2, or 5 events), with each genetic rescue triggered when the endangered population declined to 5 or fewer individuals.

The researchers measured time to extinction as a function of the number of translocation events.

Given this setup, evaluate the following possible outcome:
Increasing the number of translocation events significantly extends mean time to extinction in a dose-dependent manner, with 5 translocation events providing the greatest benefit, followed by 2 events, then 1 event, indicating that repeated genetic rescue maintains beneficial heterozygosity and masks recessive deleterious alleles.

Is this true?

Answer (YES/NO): YES